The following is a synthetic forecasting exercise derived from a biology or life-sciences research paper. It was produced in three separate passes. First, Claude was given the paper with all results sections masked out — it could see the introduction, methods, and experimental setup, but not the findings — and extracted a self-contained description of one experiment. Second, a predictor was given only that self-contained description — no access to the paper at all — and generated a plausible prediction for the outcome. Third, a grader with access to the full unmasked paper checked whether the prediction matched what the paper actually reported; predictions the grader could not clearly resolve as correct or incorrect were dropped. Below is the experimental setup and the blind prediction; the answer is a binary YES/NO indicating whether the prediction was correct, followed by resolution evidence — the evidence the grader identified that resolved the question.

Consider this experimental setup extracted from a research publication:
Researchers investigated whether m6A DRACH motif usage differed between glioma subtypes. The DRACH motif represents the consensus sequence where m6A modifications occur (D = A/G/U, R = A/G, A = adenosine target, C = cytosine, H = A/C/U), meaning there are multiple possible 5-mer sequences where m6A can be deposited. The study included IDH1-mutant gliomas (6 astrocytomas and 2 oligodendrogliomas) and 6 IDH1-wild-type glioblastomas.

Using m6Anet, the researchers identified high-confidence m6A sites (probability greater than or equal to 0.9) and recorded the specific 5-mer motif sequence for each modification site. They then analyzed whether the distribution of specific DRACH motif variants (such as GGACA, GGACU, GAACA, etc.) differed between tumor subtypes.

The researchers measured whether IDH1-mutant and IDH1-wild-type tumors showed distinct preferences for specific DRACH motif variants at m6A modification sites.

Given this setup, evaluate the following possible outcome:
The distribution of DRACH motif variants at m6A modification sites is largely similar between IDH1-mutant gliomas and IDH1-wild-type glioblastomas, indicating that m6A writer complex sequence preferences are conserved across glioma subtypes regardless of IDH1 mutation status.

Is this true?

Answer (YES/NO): YES